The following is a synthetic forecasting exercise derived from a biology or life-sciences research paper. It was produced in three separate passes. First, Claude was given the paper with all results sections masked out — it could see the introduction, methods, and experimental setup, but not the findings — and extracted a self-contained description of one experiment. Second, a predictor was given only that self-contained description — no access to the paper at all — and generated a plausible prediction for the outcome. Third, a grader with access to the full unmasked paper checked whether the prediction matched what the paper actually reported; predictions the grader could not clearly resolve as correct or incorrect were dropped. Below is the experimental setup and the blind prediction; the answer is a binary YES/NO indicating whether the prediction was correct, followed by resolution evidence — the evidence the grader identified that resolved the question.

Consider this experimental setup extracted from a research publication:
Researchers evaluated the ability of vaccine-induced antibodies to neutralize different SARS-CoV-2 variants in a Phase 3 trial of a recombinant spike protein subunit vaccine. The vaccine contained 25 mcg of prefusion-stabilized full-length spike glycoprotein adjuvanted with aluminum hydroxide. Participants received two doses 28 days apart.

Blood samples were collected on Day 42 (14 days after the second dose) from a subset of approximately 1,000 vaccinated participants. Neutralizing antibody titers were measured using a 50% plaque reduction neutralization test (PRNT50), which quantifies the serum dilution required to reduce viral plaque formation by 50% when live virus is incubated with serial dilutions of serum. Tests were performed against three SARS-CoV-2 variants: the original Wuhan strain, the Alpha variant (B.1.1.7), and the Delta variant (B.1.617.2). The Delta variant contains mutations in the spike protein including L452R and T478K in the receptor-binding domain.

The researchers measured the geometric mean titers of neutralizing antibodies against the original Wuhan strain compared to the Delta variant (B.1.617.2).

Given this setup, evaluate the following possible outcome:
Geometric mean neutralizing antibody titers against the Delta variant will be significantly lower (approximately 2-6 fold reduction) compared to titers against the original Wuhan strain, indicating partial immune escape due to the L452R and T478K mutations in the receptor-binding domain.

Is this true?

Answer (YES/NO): YES